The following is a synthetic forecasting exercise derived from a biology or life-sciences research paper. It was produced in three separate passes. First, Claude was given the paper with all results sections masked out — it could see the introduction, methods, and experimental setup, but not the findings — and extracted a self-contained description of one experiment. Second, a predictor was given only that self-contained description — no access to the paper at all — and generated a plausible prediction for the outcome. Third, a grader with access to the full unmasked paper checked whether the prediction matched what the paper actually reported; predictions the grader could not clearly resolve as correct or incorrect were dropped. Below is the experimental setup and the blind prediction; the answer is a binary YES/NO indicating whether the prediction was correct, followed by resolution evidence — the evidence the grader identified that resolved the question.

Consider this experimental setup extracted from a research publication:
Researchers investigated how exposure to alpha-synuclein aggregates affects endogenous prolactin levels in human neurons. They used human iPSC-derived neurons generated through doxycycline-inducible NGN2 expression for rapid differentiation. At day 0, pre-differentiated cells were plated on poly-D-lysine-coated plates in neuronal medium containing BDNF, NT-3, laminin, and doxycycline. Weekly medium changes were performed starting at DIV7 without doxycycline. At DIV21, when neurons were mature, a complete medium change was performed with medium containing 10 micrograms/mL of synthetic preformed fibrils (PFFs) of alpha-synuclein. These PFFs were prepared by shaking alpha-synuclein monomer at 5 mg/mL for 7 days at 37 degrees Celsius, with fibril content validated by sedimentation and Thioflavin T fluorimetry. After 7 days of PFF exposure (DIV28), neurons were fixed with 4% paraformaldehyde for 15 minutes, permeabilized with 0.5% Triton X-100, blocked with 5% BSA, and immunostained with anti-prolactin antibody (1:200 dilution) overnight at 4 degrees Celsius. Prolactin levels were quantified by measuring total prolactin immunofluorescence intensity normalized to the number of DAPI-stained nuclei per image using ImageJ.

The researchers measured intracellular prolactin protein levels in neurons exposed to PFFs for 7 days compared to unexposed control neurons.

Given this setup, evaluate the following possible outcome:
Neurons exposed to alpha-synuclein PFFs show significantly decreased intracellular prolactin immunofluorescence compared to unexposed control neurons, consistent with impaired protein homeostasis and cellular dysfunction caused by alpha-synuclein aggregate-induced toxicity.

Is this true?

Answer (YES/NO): YES